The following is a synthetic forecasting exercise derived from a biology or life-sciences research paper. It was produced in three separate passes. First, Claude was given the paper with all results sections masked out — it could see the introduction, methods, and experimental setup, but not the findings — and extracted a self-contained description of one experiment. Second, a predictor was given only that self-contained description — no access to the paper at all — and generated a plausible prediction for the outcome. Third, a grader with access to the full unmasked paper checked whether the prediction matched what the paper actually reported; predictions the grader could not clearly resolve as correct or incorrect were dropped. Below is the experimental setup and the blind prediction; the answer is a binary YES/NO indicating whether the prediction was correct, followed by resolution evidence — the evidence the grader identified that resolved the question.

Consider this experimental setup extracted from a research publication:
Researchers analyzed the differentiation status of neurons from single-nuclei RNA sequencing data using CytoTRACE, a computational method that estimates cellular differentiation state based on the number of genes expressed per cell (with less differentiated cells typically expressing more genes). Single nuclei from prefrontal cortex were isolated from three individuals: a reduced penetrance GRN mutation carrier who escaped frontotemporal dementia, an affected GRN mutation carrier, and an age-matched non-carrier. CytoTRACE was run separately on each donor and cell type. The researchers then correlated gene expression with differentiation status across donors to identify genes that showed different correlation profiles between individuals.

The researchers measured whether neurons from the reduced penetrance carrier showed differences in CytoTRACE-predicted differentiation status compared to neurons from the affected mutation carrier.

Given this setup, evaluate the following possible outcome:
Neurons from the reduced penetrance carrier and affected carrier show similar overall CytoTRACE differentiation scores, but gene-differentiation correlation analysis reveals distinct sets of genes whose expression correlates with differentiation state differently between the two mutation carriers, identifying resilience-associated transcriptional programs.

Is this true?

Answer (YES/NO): NO